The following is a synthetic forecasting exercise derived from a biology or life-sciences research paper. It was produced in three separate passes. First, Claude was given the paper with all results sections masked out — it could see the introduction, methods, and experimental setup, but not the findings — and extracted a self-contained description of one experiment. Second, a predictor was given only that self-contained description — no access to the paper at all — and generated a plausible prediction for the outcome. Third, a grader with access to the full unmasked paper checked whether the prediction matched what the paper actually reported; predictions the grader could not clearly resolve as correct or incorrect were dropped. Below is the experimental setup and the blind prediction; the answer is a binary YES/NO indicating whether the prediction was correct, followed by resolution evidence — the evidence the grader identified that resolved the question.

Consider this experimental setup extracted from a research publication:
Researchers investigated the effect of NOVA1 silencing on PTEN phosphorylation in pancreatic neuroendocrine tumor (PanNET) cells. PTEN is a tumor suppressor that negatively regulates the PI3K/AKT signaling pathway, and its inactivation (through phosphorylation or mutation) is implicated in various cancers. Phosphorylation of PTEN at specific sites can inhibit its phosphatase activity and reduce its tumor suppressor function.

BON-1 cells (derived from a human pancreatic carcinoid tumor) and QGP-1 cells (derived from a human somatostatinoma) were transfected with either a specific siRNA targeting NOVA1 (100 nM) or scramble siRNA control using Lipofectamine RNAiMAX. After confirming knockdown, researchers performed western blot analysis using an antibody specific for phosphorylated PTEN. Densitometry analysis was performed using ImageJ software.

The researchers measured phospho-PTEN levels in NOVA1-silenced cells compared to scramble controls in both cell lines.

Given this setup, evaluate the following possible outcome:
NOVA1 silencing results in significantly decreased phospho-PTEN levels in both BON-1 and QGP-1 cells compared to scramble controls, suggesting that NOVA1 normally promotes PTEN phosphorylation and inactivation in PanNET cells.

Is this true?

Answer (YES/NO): YES